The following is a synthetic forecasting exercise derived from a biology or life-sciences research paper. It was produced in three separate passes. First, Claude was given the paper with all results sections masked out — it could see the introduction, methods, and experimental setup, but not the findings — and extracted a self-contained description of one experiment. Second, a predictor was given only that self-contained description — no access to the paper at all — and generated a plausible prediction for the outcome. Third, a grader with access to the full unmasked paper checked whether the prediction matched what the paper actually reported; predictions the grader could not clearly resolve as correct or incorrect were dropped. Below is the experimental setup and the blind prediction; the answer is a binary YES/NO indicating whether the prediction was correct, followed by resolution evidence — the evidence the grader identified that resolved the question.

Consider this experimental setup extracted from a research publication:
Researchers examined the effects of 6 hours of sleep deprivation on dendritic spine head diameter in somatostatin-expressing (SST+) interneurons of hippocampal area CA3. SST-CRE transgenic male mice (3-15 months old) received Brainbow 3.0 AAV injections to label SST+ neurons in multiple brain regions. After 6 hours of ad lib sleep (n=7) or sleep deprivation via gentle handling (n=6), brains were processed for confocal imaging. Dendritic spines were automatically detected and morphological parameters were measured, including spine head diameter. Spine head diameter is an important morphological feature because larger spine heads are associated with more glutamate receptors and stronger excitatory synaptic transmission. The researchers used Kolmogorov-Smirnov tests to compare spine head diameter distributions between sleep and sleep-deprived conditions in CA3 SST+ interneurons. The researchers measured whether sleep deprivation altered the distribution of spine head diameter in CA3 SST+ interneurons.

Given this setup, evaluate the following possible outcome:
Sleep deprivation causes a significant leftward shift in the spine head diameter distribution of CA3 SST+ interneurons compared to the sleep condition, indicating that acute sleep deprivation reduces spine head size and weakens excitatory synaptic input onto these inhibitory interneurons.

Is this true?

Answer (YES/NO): NO